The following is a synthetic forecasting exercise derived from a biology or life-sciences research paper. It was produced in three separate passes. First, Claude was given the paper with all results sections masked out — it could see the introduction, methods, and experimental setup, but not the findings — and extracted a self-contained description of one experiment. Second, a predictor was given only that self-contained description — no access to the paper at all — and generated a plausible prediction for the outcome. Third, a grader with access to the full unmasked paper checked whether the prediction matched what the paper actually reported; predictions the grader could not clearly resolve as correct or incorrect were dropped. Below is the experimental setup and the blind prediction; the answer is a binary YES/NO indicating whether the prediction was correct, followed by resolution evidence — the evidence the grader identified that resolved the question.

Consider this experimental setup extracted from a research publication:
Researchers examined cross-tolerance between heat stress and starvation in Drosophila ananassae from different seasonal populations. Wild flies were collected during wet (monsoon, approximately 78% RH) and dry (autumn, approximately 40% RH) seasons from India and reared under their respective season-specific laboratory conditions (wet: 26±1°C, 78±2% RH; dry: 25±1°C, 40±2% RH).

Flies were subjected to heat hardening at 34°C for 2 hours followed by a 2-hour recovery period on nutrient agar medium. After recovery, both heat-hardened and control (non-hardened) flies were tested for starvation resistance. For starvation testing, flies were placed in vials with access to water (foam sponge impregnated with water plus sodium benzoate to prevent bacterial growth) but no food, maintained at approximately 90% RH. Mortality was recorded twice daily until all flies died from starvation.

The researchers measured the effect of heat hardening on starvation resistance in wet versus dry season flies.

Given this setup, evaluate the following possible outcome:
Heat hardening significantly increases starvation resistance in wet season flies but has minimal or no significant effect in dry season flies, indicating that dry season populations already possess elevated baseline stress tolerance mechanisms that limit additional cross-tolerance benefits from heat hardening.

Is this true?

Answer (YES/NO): NO